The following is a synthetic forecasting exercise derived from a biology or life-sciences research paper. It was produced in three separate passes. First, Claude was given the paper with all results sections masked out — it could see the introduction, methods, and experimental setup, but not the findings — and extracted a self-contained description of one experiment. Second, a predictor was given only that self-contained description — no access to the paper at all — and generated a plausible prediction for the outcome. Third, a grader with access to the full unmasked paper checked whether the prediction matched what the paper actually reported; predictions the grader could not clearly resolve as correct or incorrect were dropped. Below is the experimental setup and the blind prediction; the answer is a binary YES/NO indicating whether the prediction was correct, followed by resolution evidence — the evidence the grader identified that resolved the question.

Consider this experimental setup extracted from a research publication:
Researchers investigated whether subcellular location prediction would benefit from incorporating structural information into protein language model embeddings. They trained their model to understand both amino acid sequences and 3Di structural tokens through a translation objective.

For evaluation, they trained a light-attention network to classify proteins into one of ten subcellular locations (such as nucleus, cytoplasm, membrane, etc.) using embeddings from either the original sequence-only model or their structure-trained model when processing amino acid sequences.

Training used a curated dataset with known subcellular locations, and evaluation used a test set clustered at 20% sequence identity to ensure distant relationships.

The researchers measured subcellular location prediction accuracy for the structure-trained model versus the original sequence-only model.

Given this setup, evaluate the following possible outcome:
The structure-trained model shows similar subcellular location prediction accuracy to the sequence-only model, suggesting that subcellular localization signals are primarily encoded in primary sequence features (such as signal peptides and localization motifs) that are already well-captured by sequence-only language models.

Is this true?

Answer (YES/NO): NO